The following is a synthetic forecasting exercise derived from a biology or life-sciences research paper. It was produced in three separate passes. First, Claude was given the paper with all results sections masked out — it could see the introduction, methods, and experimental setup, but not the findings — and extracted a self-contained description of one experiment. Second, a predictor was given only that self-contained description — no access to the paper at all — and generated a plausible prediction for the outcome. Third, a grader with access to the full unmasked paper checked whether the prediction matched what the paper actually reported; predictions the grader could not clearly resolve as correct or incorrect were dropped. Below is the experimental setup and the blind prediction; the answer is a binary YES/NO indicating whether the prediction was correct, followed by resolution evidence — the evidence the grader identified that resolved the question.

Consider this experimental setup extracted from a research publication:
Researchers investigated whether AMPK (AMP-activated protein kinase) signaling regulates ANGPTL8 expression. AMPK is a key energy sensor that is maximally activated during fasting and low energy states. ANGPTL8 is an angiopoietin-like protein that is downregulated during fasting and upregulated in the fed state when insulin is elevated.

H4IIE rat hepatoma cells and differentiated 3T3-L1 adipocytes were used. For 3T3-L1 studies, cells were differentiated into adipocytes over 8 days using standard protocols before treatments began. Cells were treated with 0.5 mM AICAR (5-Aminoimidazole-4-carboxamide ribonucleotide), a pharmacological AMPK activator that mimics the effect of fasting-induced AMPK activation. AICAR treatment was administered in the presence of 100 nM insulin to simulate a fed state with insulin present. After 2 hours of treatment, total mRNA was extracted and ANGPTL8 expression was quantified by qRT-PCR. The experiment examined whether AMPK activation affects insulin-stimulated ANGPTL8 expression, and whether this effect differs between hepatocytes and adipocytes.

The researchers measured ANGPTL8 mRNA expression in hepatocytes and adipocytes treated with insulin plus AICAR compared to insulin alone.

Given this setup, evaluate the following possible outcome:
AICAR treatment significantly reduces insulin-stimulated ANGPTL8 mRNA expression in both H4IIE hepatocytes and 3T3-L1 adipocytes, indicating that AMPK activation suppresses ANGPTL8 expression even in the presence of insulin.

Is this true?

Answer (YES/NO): YES